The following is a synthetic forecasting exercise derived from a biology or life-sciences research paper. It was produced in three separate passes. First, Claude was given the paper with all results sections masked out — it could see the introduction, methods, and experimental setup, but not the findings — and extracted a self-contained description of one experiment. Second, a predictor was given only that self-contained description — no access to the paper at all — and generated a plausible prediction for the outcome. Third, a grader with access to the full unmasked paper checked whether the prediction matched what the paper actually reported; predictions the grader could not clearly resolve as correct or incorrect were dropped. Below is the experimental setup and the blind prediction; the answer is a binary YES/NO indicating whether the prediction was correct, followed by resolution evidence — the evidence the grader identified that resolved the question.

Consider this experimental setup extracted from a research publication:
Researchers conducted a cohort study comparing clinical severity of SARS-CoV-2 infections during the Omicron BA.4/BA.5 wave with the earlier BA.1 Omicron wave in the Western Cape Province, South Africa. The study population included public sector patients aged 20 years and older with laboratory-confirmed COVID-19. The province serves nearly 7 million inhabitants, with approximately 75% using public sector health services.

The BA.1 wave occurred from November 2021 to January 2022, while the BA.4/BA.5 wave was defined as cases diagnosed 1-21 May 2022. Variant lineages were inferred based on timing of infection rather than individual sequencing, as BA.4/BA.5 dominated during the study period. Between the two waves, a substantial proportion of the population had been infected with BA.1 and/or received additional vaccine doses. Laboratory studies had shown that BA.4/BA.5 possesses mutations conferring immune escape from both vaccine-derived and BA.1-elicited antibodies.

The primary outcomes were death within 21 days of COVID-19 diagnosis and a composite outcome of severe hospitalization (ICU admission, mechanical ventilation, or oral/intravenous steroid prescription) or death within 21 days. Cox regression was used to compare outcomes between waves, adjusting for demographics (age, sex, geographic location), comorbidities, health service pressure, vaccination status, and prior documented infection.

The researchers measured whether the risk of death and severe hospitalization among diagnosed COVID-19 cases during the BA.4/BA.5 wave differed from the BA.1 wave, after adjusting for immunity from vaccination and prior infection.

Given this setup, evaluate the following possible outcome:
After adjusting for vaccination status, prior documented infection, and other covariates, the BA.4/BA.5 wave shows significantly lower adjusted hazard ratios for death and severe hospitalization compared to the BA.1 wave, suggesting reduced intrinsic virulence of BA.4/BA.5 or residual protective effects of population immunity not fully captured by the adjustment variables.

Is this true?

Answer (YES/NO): NO